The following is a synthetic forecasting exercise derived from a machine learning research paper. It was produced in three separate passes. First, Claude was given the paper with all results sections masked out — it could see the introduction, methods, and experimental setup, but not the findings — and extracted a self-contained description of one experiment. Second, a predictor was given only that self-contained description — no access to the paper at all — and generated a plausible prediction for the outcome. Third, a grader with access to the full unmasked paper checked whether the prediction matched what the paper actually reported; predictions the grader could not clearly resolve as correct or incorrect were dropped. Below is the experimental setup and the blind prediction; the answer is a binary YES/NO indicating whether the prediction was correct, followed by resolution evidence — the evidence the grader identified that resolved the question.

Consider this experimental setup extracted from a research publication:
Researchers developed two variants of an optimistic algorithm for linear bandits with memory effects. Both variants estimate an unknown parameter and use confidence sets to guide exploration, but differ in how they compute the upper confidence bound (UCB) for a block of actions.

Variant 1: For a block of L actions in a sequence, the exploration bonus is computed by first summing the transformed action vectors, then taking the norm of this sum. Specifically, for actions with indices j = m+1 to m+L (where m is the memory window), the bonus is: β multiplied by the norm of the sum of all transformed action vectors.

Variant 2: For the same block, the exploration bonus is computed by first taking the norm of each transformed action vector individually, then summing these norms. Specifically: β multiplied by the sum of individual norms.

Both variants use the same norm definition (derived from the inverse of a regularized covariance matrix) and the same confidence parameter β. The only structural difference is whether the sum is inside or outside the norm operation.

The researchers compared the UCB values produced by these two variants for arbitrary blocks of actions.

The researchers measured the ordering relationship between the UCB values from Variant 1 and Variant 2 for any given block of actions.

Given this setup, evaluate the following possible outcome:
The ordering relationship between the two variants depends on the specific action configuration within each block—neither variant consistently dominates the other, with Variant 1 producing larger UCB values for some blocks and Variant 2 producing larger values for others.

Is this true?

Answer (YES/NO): NO